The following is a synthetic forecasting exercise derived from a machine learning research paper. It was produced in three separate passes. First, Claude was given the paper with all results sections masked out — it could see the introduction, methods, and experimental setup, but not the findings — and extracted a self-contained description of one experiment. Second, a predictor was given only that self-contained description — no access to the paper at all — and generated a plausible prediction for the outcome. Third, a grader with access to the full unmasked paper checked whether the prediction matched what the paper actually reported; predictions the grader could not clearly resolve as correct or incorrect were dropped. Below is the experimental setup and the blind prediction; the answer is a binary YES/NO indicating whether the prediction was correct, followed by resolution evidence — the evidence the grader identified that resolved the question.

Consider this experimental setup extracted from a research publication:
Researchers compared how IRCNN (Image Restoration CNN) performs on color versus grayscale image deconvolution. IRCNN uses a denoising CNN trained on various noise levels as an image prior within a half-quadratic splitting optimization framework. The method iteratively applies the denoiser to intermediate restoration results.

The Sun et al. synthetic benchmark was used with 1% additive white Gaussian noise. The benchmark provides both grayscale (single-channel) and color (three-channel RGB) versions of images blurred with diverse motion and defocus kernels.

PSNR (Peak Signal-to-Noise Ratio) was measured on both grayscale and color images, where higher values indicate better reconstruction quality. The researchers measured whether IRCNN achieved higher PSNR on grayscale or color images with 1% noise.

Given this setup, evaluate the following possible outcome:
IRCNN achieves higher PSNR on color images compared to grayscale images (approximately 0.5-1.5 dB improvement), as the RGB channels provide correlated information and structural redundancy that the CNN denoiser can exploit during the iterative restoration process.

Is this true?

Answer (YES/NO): NO